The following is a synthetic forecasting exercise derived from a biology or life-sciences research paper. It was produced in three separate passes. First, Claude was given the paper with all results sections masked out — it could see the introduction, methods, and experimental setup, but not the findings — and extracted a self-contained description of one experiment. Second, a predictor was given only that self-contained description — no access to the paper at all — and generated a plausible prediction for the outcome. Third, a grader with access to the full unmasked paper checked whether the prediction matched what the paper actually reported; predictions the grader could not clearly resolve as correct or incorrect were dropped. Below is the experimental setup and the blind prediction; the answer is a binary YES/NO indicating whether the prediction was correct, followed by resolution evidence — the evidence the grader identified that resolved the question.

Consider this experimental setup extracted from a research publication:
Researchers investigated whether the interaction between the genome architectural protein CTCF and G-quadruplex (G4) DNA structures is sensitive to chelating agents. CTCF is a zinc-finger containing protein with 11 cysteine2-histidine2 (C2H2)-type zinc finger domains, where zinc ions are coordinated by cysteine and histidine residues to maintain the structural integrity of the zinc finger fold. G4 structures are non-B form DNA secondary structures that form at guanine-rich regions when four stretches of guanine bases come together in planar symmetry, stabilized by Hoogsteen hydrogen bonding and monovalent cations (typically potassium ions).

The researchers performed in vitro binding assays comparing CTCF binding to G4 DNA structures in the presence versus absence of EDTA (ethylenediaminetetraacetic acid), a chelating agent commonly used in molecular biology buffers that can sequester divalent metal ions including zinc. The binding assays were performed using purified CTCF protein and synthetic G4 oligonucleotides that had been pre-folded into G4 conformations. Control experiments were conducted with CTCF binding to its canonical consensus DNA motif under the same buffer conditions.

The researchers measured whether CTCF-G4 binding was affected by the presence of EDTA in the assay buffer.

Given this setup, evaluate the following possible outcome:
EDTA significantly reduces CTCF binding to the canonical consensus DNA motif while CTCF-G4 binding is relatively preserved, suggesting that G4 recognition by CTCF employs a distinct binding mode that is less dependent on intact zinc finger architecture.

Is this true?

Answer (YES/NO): NO